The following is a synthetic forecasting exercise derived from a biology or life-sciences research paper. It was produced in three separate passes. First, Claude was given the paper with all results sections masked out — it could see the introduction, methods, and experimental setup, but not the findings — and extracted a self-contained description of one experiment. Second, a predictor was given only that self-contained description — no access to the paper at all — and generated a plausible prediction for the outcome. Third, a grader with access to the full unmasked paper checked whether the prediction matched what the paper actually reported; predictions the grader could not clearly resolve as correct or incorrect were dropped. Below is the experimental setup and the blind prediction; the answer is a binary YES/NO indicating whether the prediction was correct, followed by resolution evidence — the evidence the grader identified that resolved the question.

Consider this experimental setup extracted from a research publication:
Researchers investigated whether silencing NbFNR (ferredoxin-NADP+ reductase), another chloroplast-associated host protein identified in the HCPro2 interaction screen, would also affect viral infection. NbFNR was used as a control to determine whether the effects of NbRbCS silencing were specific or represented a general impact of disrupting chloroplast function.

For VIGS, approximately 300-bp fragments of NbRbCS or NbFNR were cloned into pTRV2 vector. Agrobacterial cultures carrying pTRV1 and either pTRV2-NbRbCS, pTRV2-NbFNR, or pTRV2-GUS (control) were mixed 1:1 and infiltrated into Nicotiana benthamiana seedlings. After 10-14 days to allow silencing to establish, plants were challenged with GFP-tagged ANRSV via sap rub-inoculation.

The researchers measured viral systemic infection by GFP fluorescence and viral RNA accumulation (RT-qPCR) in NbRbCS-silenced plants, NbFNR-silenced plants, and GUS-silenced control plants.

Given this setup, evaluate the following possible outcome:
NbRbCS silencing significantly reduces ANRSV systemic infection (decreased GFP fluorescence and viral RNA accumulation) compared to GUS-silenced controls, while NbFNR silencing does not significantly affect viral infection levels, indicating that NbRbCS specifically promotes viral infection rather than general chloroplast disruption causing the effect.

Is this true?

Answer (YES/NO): YES